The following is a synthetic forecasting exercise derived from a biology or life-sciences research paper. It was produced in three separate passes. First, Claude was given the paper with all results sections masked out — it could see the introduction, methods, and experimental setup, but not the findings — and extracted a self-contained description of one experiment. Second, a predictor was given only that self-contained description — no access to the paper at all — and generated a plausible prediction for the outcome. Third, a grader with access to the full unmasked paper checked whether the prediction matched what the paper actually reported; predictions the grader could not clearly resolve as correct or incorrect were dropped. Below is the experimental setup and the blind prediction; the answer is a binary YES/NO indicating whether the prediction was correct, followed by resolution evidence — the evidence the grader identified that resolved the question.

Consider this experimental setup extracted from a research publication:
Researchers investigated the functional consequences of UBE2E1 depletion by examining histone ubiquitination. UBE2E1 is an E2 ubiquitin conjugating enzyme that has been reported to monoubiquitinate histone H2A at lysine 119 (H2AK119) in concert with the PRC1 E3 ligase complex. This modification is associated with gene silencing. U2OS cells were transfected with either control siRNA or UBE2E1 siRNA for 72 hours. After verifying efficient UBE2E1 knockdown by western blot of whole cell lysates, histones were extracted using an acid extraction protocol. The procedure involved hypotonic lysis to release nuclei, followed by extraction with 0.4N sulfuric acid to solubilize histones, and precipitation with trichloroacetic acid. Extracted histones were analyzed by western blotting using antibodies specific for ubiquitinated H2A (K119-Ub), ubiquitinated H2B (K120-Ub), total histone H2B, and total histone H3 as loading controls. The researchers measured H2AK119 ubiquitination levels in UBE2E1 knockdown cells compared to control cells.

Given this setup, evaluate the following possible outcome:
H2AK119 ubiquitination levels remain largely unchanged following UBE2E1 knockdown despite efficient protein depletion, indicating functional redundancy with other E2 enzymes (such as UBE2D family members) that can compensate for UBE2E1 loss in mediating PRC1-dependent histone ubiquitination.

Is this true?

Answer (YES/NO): YES